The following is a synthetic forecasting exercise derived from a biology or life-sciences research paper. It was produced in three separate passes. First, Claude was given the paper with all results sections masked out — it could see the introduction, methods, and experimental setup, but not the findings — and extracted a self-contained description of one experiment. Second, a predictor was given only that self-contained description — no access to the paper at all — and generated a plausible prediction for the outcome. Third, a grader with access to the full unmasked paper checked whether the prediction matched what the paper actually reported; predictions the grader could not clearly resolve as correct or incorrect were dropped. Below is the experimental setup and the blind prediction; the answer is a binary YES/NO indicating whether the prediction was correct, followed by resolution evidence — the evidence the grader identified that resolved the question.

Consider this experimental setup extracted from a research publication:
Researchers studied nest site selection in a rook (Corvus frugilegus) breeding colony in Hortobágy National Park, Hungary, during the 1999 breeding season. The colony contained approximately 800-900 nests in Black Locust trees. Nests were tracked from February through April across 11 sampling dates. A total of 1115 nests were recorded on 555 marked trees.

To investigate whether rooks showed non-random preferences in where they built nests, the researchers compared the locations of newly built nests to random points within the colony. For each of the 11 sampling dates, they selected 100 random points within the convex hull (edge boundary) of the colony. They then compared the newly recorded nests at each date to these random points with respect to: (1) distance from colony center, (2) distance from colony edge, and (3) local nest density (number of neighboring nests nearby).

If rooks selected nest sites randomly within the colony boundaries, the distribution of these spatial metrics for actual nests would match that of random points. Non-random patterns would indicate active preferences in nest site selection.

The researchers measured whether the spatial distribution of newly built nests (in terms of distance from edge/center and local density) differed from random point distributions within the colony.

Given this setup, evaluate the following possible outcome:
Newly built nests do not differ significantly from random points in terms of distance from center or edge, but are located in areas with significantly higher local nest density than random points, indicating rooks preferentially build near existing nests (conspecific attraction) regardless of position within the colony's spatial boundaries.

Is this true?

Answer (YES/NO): NO